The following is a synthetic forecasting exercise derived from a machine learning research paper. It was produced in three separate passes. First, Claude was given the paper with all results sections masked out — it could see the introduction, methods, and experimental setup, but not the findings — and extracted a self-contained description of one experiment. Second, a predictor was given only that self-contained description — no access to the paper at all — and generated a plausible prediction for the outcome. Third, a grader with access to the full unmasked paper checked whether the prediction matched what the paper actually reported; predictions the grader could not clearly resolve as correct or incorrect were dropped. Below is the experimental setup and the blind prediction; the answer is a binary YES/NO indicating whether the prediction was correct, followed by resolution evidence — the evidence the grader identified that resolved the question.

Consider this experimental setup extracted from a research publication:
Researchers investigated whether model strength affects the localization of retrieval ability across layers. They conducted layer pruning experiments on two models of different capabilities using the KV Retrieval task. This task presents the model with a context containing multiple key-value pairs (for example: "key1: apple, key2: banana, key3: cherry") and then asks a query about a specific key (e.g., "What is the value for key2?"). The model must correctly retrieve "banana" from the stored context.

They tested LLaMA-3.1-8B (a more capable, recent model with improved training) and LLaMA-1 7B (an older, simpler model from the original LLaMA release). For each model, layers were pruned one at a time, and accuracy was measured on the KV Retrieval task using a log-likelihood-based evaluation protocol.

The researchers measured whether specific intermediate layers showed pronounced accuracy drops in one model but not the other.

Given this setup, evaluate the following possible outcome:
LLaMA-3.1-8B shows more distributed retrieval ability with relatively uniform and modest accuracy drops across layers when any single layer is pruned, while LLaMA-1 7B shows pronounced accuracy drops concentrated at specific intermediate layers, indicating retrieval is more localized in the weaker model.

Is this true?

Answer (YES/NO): NO